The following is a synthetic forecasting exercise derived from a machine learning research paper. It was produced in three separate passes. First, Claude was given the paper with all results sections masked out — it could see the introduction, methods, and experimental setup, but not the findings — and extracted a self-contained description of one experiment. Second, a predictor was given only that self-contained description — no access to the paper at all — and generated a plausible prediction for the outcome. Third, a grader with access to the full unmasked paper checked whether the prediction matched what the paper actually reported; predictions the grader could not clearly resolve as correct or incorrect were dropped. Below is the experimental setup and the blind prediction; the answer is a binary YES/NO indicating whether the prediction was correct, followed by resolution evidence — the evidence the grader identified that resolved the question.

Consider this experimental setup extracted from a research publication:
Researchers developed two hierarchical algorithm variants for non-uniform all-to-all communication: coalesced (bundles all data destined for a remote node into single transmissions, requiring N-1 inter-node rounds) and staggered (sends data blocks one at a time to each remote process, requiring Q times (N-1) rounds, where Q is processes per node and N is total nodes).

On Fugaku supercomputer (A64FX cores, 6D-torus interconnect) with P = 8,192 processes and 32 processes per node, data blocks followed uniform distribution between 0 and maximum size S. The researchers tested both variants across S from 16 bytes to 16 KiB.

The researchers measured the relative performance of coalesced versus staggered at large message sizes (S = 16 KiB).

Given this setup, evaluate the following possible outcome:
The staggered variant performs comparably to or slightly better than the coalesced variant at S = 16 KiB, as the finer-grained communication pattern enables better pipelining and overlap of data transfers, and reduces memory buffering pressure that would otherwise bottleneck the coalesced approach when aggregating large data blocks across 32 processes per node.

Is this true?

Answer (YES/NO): YES